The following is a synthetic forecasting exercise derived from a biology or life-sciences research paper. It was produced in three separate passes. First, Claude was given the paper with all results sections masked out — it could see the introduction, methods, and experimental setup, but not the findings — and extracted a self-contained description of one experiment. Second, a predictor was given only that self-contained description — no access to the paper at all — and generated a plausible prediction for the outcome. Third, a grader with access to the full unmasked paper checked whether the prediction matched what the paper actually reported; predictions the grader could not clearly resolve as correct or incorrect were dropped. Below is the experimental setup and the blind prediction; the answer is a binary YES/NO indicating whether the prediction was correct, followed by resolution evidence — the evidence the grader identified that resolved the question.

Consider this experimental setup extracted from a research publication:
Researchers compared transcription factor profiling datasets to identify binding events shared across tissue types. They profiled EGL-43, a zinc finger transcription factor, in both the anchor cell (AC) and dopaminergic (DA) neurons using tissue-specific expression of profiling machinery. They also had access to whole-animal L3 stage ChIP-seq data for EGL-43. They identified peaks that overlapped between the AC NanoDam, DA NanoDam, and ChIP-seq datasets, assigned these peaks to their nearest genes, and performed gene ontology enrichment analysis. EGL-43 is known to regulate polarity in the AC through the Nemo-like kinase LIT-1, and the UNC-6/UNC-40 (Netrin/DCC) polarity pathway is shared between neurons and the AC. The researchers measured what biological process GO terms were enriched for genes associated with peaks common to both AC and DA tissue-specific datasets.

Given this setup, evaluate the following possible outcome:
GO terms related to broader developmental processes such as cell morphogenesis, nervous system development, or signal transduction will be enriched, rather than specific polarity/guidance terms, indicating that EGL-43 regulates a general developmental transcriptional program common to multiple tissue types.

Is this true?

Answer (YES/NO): YES